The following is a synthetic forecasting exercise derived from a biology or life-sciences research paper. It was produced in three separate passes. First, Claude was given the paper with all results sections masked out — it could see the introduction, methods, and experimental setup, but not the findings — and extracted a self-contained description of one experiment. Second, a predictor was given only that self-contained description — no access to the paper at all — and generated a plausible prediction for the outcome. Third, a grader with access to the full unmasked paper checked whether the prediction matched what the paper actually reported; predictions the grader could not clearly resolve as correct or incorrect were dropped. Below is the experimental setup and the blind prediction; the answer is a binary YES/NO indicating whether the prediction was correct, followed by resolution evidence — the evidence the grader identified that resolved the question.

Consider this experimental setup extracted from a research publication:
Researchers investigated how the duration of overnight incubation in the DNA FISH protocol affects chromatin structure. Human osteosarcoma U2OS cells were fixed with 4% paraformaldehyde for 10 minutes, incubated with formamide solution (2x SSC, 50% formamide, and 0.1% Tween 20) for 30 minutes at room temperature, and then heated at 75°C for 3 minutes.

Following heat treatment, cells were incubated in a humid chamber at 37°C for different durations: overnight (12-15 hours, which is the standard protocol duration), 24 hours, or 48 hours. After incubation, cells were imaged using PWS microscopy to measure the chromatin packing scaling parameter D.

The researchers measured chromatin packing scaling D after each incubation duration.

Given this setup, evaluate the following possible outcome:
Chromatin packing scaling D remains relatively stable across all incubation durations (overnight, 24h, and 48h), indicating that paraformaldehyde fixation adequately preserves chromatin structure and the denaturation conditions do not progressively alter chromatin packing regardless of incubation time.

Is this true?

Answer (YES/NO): NO